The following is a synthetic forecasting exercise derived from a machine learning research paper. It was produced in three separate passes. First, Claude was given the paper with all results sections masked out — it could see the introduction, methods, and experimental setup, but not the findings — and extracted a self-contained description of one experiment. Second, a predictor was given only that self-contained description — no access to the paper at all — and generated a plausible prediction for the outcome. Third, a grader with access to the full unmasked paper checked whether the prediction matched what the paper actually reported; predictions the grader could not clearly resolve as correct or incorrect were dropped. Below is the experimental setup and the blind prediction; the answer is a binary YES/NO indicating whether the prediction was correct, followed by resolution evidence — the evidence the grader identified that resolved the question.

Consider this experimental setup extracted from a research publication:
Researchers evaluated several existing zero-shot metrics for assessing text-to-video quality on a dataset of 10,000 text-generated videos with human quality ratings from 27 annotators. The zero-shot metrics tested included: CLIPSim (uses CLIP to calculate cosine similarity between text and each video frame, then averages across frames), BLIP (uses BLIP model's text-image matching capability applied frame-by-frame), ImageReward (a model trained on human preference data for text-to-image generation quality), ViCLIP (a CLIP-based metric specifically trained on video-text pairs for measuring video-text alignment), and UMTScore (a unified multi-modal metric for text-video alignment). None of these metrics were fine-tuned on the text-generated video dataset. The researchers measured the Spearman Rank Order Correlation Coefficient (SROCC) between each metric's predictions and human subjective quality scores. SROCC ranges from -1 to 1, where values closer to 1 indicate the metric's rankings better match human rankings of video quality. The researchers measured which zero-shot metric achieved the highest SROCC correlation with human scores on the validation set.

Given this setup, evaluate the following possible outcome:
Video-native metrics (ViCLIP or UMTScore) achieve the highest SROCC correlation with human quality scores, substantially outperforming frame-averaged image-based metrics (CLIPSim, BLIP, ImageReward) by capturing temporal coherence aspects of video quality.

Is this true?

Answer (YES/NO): NO